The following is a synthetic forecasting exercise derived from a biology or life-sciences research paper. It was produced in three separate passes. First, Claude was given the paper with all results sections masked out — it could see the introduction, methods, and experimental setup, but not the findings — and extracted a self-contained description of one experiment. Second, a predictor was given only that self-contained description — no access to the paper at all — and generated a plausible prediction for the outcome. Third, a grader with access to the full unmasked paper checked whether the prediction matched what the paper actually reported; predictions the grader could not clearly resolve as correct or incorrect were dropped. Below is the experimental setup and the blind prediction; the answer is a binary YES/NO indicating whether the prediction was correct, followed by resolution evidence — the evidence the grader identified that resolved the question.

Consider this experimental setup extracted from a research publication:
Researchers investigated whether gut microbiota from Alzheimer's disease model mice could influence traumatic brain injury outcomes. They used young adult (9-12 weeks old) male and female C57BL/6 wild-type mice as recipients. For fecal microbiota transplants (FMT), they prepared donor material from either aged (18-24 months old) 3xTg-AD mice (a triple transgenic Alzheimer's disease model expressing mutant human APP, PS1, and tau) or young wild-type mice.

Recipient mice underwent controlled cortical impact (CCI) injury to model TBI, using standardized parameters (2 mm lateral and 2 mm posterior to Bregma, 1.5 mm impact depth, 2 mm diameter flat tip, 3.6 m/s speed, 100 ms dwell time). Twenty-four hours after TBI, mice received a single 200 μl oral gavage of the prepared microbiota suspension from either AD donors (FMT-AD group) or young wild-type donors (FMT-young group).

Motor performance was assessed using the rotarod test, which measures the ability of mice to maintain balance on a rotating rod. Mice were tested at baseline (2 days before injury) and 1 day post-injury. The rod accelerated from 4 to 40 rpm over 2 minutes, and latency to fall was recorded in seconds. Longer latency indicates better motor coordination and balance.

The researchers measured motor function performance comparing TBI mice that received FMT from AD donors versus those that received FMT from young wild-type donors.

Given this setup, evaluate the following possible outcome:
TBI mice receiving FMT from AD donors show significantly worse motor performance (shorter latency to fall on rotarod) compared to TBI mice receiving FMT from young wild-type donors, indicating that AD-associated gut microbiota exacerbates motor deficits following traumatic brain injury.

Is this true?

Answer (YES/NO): YES